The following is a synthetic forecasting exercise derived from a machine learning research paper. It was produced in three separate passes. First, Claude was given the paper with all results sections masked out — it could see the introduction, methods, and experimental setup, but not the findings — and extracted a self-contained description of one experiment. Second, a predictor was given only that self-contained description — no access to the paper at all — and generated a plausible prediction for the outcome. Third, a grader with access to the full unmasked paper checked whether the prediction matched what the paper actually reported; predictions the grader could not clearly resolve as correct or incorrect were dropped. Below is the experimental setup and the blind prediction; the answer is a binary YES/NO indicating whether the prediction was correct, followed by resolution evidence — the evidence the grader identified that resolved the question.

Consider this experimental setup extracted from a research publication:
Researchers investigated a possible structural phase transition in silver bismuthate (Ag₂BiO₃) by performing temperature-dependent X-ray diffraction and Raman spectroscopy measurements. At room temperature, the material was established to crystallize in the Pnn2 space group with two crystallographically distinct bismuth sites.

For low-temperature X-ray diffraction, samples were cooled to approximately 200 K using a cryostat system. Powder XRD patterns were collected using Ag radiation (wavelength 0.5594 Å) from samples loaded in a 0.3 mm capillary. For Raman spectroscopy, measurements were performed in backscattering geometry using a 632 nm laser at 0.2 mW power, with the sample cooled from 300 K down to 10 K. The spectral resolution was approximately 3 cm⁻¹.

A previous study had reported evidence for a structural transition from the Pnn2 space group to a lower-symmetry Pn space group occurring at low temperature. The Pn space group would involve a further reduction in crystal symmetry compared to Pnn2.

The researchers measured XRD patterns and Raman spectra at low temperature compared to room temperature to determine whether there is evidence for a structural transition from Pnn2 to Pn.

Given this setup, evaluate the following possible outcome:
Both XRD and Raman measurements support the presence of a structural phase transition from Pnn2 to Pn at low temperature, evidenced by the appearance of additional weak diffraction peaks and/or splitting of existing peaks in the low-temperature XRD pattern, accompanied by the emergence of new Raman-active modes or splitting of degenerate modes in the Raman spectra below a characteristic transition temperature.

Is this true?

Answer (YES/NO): NO